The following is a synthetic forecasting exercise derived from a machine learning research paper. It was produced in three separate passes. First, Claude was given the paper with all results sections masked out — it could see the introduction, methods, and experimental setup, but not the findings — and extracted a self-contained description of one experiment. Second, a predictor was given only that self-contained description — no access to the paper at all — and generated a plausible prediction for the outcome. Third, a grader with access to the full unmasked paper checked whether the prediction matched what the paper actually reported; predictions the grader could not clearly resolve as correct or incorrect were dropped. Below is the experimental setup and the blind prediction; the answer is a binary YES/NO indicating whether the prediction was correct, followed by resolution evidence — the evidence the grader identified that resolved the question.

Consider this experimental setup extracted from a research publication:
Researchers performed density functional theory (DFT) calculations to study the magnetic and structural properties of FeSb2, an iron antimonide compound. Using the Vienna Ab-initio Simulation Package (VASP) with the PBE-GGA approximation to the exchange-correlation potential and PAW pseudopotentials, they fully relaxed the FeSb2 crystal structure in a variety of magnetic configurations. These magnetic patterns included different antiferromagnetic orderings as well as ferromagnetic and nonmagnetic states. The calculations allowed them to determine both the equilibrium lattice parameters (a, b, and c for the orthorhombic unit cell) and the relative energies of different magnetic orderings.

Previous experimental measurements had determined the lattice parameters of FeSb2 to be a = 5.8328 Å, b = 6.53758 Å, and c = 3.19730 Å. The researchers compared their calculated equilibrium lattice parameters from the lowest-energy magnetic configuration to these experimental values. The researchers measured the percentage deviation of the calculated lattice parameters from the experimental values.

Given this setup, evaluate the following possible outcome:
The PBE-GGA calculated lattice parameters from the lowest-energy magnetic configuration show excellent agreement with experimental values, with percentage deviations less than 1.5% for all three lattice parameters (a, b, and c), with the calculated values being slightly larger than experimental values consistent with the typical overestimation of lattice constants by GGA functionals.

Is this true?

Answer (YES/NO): NO